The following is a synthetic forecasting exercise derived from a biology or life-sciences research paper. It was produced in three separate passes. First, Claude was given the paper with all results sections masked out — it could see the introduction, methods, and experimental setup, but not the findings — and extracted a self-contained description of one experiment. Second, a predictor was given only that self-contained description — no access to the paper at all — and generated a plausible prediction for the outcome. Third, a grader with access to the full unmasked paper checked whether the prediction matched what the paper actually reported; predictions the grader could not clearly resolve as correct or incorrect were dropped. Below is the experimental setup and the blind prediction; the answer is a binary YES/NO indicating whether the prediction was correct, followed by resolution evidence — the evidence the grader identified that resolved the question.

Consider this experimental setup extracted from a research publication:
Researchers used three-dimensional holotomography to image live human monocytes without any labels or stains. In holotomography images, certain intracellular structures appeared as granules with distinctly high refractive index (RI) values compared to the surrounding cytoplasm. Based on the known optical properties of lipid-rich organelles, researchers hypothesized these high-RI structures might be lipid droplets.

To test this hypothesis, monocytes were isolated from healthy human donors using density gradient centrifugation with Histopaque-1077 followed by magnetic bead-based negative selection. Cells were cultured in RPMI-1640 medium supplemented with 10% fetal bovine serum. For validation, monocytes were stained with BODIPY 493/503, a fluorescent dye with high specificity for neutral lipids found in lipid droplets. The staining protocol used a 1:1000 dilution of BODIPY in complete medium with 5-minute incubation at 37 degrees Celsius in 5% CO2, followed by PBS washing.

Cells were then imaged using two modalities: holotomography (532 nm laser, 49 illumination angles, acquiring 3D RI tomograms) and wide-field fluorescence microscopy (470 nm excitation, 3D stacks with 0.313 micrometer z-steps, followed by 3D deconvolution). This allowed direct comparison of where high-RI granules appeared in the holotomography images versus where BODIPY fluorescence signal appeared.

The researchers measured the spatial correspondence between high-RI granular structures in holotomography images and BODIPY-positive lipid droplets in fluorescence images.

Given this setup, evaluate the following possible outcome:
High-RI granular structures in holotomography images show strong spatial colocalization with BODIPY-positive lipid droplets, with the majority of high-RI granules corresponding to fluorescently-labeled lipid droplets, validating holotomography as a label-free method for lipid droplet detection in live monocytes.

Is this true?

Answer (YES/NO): YES